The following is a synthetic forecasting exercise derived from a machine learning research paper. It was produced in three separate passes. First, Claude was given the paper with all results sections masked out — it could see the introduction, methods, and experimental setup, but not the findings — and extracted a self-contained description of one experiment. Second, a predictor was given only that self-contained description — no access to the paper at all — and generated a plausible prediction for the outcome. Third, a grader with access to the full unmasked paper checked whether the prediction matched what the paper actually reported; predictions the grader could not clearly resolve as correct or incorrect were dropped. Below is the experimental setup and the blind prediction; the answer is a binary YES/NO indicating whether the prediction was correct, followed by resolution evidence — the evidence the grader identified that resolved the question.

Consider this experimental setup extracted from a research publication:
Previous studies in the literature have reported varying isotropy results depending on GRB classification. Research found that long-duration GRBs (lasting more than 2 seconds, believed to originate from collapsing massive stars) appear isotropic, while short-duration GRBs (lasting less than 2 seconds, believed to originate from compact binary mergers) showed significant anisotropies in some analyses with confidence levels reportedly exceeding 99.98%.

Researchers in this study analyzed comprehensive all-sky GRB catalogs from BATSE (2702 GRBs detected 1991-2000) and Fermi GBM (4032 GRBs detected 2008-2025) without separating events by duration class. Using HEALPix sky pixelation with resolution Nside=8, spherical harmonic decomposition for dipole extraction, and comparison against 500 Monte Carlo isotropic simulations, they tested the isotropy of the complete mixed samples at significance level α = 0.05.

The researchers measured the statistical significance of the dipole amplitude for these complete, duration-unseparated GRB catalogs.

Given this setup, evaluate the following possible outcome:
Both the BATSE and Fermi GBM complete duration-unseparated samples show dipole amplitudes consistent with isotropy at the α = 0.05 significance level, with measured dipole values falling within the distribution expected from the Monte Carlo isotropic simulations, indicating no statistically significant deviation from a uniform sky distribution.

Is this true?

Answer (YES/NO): YES